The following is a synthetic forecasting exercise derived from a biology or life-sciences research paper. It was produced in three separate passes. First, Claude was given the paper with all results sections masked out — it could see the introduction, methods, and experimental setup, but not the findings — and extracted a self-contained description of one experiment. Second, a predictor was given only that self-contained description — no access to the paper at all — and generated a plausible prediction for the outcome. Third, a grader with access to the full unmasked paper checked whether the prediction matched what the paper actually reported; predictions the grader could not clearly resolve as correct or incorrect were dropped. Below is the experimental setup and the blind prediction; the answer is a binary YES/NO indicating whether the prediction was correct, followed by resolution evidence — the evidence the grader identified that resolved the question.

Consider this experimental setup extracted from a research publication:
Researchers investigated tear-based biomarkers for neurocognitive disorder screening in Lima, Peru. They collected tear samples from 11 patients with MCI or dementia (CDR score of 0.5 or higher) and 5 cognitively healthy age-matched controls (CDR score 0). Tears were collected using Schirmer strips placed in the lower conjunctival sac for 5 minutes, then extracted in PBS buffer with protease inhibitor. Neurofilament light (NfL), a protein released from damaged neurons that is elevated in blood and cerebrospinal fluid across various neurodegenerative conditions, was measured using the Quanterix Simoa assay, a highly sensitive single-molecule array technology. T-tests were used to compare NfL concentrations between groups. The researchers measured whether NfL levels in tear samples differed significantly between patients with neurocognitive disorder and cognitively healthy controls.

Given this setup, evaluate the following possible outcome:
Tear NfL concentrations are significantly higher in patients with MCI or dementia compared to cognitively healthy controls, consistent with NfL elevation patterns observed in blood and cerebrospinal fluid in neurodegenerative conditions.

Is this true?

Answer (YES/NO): NO